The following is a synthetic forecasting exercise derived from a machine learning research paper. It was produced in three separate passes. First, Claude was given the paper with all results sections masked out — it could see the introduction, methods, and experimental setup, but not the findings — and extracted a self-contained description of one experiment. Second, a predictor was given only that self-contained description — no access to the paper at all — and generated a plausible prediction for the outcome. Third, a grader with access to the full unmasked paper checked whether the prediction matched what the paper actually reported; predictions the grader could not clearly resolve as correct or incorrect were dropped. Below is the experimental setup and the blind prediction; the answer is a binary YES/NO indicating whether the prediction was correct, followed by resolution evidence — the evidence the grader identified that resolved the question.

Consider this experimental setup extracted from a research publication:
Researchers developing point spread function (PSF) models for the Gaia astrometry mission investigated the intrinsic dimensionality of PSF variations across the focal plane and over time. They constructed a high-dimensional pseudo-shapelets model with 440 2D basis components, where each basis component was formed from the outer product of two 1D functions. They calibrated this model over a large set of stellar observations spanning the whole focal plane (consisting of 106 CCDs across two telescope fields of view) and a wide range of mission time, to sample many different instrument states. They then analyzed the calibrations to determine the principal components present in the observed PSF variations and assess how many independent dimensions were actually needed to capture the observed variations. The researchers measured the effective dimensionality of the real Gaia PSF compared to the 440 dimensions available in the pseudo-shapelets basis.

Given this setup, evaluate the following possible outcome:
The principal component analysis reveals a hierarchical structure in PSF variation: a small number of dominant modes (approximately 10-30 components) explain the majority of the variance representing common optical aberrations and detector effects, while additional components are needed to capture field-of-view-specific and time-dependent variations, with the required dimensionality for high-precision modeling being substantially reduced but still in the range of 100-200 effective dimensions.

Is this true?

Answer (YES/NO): NO